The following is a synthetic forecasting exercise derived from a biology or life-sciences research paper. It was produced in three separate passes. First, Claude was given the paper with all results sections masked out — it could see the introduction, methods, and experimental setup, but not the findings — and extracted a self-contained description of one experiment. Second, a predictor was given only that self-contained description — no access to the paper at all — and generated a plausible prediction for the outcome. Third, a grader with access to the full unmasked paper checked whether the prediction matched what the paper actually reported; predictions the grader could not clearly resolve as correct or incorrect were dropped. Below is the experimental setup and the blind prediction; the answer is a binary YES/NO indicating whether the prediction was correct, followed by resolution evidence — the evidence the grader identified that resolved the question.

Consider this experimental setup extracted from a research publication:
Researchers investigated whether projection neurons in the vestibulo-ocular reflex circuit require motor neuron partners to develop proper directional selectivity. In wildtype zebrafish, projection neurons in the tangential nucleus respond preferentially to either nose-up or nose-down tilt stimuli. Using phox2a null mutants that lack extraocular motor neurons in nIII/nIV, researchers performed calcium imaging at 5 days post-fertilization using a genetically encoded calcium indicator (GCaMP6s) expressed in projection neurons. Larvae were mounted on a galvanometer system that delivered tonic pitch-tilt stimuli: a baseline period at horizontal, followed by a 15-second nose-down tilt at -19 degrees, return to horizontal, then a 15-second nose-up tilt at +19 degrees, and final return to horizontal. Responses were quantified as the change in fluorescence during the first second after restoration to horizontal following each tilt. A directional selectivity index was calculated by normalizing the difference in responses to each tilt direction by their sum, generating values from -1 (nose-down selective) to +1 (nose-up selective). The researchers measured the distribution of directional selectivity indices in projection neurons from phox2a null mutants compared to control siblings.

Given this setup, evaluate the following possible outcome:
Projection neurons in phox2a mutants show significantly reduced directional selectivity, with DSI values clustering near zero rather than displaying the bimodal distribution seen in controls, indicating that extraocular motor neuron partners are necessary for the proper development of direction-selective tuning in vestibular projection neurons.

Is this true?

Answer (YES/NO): NO